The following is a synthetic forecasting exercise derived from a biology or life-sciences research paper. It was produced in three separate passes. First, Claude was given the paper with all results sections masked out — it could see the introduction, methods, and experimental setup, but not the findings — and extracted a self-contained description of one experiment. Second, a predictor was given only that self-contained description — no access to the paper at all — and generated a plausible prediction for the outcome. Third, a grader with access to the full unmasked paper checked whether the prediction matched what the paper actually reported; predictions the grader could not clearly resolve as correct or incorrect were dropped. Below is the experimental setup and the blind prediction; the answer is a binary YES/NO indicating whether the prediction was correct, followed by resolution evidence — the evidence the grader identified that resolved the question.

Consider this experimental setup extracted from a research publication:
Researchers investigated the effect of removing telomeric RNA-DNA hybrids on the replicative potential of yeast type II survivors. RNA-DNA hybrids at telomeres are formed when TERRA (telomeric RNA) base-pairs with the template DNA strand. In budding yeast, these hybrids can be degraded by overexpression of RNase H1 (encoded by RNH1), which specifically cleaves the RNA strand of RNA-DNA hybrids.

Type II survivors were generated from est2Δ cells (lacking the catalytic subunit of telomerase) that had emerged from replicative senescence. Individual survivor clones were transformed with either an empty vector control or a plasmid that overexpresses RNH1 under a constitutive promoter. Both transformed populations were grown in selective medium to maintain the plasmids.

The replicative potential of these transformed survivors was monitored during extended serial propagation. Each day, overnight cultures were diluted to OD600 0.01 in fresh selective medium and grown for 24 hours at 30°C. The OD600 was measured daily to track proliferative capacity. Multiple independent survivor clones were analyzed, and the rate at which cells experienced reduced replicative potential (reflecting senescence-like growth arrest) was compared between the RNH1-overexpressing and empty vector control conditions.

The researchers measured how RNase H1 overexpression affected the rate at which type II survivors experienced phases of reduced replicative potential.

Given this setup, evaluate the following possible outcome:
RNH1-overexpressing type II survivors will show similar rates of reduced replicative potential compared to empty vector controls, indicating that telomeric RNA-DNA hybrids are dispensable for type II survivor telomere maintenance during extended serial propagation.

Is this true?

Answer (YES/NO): NO